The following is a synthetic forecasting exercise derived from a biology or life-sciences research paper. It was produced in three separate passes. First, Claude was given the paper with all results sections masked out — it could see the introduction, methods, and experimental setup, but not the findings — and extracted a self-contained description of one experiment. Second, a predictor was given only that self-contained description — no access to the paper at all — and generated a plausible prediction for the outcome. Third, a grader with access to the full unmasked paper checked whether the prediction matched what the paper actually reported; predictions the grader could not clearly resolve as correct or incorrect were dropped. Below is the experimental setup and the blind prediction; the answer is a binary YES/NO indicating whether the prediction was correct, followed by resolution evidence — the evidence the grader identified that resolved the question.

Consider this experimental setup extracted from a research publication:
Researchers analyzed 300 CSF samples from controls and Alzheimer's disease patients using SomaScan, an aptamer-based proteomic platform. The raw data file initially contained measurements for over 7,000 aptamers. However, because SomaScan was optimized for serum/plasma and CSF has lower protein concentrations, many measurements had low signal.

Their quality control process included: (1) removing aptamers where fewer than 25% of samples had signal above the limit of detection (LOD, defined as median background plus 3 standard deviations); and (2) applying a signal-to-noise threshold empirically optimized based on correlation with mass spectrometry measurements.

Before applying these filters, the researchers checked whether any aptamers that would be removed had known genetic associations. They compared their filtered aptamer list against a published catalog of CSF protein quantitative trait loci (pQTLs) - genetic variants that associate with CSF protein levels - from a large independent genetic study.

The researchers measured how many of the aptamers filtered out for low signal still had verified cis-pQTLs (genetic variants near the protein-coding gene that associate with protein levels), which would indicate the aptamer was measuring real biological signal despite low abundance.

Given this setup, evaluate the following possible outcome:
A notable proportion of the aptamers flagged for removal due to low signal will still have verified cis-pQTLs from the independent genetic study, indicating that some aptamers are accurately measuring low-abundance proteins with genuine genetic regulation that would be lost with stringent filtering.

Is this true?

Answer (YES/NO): NO